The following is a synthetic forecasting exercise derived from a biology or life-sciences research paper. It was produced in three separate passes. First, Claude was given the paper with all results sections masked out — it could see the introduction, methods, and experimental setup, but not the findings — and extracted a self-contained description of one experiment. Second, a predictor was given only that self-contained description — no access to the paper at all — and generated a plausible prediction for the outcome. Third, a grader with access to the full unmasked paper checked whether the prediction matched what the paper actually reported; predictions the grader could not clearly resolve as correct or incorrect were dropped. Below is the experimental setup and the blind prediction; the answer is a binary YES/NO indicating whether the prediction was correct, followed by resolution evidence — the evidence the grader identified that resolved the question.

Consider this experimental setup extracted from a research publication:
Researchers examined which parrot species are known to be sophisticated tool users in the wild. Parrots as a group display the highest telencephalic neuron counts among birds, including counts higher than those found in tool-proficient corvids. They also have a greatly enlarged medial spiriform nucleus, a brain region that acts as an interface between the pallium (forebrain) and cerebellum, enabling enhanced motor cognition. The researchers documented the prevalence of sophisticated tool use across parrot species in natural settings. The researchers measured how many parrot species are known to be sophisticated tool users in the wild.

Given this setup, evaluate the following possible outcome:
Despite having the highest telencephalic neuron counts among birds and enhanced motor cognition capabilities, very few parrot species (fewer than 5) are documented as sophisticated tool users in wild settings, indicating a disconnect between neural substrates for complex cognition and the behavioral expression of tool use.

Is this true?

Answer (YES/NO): YES